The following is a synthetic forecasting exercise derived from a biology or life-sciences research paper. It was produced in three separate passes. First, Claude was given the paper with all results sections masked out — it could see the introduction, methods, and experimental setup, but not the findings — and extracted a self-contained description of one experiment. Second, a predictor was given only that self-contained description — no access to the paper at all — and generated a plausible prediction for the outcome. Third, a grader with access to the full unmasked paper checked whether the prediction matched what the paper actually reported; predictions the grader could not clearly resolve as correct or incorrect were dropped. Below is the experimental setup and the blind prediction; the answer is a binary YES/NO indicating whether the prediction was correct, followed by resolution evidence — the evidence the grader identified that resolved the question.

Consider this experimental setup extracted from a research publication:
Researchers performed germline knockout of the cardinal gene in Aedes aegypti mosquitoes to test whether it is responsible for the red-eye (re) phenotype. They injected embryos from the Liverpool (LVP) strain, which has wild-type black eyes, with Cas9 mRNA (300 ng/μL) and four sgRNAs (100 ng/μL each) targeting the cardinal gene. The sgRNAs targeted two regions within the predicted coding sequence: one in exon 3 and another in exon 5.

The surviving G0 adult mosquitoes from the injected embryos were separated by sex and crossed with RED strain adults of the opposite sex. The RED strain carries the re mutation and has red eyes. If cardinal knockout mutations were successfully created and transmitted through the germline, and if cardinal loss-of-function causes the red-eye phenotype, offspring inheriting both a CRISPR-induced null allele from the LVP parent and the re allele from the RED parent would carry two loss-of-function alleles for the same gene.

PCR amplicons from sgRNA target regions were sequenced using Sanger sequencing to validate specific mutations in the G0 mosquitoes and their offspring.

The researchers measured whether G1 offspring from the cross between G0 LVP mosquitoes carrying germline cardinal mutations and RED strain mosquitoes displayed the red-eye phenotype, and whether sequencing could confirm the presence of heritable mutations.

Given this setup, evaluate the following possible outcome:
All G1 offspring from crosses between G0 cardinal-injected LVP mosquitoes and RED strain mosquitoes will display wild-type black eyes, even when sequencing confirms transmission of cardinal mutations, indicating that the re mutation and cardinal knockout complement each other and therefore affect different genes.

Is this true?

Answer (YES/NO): NO